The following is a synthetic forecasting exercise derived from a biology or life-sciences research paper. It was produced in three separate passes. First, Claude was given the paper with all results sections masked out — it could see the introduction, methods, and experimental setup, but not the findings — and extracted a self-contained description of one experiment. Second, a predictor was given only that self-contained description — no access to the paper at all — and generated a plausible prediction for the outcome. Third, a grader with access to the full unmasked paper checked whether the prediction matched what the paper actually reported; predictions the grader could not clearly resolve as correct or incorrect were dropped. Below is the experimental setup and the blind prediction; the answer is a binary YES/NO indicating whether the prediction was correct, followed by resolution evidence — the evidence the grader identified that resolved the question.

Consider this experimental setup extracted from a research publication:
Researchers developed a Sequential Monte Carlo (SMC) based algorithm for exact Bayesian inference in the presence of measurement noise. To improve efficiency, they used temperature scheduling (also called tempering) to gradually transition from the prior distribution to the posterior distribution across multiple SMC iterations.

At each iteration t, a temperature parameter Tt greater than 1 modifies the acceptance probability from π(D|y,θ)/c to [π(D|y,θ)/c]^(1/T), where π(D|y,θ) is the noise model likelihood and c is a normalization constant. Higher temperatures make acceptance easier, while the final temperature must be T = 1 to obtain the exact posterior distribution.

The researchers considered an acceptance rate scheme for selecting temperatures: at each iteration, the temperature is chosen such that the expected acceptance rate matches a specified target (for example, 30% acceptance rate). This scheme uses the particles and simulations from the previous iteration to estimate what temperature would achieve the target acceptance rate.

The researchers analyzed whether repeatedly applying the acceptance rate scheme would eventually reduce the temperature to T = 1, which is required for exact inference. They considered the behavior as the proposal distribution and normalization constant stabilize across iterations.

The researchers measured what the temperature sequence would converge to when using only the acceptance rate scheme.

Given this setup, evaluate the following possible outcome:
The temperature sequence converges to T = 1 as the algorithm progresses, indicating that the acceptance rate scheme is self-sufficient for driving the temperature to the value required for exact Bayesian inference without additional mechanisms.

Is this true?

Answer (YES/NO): NO